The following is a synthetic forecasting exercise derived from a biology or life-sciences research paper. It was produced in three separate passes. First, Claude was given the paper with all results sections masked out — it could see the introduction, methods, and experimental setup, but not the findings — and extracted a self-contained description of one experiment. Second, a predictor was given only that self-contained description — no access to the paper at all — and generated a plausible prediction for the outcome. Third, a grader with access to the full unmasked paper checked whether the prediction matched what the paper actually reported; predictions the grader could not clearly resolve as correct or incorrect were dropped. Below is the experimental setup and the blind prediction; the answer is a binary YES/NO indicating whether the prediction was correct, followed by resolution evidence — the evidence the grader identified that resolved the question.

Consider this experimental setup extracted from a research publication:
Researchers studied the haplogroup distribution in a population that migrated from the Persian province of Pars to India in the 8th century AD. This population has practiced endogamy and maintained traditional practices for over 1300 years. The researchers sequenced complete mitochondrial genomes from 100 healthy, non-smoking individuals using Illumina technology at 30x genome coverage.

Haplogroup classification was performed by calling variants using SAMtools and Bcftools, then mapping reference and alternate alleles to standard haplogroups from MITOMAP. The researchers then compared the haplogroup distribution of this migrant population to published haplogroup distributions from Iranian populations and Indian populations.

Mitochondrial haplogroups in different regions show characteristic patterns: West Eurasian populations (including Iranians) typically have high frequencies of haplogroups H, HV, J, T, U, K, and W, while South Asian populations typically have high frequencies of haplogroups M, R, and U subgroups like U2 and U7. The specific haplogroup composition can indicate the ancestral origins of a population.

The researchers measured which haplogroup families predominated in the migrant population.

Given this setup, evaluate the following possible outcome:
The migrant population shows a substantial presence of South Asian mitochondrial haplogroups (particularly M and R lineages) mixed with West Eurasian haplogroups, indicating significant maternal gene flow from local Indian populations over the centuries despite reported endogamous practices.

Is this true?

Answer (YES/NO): NO